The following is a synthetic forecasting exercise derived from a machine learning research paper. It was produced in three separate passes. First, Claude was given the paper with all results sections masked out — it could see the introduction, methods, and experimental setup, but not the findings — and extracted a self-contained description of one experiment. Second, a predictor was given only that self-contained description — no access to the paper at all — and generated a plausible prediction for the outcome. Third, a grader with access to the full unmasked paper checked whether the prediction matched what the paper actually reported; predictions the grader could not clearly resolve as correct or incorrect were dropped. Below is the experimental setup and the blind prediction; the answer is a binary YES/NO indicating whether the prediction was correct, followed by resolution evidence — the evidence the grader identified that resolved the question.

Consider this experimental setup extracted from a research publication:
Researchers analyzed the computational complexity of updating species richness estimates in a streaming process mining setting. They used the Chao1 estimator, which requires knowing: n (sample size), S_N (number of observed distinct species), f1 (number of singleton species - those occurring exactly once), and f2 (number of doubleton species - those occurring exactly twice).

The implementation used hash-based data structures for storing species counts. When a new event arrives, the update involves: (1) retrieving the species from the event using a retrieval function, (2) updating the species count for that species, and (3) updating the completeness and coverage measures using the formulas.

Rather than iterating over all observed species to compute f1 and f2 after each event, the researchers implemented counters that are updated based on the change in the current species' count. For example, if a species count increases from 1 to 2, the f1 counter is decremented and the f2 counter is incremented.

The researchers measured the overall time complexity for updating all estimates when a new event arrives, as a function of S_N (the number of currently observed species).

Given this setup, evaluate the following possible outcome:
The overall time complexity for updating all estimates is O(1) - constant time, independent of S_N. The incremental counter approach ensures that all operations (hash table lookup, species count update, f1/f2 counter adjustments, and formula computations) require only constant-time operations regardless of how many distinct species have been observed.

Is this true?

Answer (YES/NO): NO